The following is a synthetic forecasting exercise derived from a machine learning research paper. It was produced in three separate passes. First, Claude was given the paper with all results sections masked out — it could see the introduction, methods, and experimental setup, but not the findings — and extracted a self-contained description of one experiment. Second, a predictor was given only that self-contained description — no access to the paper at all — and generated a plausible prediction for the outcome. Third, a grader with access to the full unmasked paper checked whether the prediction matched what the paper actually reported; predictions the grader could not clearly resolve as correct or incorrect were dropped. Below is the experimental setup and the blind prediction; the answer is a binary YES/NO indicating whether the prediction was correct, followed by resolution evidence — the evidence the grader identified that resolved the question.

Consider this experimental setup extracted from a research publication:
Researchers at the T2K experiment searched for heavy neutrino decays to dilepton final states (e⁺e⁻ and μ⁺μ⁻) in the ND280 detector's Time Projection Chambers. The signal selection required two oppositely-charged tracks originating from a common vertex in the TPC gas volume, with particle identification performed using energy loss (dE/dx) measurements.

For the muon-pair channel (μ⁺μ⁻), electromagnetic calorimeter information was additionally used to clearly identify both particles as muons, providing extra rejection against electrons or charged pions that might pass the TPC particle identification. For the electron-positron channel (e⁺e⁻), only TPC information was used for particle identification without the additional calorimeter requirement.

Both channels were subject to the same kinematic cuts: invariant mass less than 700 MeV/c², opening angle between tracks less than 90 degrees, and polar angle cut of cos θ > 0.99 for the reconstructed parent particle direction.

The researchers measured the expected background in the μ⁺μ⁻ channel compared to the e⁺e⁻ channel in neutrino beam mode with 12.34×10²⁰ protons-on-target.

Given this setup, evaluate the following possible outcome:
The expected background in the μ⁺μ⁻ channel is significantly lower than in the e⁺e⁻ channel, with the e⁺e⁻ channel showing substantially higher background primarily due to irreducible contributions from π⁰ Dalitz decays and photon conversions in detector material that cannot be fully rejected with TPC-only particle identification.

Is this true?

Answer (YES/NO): NO